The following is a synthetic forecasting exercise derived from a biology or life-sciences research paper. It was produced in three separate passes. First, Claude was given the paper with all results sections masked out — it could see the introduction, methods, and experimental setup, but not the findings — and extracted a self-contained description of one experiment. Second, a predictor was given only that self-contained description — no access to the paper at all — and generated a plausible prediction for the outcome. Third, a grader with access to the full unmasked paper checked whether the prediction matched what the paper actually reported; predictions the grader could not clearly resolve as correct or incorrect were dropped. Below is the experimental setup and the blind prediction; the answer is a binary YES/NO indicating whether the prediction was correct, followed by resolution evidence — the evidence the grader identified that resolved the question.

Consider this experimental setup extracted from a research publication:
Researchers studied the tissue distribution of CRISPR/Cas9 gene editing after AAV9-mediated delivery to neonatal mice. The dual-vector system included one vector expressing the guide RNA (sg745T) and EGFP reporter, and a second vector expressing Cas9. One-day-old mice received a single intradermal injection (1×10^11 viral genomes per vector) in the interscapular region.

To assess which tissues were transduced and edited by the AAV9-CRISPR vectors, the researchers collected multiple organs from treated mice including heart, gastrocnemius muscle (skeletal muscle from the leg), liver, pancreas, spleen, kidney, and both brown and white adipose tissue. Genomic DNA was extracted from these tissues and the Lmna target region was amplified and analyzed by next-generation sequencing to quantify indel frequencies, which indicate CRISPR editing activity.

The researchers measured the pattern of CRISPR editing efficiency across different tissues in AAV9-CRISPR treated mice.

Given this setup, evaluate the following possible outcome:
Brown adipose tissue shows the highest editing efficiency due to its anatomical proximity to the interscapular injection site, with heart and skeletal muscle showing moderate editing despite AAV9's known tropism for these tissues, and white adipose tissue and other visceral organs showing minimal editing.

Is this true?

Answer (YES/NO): NO